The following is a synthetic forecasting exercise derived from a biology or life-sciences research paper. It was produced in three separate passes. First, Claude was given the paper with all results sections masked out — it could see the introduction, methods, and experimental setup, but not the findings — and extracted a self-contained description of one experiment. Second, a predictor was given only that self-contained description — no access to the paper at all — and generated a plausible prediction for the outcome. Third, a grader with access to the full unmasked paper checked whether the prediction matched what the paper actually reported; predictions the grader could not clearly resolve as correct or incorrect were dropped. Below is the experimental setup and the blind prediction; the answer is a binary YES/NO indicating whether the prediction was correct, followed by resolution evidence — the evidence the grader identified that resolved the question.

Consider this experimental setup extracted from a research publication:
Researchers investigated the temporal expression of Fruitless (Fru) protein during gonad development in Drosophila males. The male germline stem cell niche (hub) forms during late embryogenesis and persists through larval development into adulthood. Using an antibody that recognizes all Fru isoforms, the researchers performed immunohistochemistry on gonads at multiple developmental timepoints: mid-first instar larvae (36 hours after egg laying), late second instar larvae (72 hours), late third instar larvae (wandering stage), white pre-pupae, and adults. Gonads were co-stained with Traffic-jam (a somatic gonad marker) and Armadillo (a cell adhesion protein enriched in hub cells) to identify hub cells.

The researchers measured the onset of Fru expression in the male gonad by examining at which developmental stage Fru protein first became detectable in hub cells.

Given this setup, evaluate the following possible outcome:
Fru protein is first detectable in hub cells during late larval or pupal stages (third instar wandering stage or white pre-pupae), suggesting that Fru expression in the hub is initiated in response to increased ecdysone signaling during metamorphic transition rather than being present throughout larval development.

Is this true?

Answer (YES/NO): NO